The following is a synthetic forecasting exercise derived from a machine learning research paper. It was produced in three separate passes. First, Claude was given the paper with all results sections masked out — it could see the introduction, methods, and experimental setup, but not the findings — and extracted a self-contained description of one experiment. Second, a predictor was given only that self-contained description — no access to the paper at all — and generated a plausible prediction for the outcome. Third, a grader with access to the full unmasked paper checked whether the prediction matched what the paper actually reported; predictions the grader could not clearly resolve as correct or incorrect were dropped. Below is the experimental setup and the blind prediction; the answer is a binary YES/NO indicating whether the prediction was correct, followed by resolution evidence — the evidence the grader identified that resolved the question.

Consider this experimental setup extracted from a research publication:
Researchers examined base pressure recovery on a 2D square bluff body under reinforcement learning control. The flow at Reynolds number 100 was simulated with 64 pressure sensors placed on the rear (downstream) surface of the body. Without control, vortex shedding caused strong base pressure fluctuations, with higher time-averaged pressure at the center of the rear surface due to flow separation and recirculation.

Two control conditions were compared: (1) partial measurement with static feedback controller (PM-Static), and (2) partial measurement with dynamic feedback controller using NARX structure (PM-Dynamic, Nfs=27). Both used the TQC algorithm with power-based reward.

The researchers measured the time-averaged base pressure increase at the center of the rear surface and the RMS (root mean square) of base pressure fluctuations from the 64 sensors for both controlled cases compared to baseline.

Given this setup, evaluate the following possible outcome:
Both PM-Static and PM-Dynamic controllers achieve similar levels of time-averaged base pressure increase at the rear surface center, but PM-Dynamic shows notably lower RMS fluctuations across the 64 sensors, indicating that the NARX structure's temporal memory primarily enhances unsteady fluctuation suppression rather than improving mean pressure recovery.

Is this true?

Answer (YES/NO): NO